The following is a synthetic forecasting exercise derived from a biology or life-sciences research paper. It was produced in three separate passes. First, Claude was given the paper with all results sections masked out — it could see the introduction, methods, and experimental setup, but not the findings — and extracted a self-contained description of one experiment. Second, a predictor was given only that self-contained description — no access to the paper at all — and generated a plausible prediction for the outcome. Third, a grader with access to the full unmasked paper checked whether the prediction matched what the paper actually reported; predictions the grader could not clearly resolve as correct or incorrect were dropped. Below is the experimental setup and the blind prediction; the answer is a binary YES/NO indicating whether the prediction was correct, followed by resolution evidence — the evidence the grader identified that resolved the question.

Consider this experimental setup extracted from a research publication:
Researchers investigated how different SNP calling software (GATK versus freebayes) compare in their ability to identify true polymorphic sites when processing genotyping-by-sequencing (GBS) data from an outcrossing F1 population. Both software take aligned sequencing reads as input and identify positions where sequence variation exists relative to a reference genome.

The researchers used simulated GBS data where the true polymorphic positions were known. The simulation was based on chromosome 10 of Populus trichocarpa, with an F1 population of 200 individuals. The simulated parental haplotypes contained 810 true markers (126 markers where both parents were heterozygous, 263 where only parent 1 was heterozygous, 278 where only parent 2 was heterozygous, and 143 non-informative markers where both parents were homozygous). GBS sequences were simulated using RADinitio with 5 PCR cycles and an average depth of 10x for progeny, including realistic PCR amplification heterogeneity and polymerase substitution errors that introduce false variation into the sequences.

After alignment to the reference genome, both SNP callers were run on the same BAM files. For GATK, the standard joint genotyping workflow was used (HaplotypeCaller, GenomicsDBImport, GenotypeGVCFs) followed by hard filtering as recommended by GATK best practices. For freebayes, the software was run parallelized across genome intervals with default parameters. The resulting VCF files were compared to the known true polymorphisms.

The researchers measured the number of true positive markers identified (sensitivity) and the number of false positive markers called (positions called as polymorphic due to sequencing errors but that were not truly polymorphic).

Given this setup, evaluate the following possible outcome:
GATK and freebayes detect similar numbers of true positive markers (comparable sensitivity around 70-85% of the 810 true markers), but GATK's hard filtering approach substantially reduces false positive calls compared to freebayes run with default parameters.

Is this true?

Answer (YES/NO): NO